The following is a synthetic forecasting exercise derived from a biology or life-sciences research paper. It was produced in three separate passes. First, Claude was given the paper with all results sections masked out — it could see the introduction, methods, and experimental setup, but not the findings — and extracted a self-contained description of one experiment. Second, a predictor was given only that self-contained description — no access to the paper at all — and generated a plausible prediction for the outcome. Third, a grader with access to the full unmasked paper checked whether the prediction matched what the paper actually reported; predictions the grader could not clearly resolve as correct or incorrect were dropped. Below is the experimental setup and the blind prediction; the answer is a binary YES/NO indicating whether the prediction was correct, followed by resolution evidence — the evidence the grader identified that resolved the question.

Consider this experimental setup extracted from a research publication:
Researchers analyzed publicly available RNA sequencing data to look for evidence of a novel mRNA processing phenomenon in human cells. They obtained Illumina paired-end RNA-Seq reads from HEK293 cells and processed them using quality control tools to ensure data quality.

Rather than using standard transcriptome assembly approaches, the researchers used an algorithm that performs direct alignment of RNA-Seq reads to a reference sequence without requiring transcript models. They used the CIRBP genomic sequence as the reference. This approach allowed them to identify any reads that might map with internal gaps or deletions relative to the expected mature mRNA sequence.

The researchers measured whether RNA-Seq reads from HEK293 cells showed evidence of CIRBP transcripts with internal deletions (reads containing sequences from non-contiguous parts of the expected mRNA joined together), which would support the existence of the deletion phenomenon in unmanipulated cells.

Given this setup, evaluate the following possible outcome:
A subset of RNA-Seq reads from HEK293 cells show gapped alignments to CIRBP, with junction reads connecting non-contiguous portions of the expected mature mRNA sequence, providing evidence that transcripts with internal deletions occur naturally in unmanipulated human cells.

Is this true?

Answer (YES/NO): YES